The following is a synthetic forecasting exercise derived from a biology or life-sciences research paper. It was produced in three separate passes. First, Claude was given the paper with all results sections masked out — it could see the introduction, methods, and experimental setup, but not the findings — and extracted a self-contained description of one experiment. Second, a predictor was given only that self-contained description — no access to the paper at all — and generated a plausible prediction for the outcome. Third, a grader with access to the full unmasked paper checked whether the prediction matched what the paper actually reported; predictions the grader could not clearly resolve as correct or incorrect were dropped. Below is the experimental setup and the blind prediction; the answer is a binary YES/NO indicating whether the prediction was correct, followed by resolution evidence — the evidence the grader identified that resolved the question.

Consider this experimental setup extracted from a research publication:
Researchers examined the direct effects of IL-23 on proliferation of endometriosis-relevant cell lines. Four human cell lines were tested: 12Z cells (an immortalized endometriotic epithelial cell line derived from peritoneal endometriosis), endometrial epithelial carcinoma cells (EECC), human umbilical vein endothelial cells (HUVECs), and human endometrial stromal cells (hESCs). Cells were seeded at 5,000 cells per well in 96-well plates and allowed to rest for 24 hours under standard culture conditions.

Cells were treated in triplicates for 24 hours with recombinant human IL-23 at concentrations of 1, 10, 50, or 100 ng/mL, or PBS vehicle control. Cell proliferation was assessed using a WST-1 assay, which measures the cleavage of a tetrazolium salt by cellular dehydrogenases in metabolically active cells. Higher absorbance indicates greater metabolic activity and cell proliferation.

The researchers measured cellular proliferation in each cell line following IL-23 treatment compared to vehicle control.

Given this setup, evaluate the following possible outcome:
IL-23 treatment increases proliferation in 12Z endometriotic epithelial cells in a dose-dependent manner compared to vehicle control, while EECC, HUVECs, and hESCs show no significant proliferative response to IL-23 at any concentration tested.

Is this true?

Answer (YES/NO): NO